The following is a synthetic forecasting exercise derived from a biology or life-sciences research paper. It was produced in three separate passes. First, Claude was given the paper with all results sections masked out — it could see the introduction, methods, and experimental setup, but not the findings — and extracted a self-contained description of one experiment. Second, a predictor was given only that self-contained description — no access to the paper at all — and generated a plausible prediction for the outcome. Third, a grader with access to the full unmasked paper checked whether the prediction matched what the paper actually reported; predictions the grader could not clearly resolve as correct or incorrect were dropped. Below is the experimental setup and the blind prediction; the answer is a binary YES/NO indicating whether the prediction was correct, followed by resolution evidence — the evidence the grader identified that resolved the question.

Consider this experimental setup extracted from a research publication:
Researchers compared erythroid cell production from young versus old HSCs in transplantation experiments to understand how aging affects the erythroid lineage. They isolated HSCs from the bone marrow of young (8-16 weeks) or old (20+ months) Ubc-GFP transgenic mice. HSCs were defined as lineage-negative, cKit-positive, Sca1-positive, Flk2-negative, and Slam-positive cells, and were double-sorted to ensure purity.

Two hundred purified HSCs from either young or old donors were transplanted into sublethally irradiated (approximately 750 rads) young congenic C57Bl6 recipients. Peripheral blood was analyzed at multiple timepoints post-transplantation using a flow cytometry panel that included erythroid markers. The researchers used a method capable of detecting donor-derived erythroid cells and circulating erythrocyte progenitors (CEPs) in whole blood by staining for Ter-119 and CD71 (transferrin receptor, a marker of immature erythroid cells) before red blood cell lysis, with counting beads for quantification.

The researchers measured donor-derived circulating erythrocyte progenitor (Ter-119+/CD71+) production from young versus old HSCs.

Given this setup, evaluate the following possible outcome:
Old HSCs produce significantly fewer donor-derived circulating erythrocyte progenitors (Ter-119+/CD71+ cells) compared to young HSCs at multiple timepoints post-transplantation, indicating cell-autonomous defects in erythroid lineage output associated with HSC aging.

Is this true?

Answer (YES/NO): YES